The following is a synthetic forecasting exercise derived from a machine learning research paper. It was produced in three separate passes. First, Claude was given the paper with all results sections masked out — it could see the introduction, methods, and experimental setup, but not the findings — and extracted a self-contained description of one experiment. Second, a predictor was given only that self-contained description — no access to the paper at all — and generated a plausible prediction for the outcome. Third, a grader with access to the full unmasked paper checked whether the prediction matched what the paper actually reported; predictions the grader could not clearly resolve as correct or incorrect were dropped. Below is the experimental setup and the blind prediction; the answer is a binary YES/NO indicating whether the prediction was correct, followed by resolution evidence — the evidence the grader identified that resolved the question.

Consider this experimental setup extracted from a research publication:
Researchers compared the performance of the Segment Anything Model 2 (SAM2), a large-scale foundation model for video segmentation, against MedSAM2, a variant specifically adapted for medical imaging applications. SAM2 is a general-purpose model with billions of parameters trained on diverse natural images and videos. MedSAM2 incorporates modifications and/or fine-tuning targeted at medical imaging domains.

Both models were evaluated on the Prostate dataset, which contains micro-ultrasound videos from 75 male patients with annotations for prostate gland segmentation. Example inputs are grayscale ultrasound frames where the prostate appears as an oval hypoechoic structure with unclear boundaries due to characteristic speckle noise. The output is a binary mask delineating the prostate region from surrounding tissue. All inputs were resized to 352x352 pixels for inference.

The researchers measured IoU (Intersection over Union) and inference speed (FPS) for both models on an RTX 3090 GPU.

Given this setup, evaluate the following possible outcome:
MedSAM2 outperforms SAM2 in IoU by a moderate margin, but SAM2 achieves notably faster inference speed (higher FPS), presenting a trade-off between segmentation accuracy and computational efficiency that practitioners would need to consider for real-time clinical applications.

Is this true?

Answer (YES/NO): NO